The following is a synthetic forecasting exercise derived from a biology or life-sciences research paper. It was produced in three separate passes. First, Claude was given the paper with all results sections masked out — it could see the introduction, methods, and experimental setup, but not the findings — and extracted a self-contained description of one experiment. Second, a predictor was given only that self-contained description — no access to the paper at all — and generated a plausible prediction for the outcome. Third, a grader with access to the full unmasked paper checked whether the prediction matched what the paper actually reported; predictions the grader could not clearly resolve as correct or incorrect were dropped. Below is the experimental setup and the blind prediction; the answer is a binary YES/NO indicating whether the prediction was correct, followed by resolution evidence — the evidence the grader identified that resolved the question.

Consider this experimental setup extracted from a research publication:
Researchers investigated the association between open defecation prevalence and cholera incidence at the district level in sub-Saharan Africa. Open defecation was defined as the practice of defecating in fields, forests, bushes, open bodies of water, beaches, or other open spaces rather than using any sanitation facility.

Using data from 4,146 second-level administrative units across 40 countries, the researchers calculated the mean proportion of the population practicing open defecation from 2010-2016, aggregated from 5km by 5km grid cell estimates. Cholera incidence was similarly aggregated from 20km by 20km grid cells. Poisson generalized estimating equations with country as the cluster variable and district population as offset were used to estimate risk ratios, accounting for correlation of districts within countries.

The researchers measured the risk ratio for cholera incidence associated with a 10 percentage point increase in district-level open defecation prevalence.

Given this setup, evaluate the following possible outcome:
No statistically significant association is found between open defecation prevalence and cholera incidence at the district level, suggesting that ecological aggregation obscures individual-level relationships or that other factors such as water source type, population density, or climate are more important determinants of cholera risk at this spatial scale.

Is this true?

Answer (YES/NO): YES